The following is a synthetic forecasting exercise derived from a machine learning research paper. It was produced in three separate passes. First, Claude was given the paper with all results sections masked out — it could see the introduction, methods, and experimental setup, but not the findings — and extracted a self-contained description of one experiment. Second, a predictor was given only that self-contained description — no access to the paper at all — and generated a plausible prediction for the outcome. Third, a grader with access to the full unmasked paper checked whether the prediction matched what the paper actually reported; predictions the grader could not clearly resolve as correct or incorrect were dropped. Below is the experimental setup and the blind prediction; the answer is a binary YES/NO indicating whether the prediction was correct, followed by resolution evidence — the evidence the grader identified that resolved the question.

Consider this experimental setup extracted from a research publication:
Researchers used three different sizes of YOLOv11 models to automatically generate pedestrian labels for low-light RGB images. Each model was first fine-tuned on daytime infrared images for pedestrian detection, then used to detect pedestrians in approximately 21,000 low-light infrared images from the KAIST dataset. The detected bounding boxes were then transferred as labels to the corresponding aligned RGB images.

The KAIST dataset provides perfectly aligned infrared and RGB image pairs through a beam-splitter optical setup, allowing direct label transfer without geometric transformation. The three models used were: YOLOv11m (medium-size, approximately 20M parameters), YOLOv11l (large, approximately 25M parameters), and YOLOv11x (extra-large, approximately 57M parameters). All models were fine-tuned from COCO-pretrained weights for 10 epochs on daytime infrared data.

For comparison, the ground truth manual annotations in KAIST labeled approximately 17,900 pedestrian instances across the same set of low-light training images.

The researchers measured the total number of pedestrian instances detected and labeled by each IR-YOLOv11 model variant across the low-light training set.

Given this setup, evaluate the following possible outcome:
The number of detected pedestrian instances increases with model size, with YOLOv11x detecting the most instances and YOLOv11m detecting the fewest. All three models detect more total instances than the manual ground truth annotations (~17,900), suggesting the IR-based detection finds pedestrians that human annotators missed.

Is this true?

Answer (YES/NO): NO